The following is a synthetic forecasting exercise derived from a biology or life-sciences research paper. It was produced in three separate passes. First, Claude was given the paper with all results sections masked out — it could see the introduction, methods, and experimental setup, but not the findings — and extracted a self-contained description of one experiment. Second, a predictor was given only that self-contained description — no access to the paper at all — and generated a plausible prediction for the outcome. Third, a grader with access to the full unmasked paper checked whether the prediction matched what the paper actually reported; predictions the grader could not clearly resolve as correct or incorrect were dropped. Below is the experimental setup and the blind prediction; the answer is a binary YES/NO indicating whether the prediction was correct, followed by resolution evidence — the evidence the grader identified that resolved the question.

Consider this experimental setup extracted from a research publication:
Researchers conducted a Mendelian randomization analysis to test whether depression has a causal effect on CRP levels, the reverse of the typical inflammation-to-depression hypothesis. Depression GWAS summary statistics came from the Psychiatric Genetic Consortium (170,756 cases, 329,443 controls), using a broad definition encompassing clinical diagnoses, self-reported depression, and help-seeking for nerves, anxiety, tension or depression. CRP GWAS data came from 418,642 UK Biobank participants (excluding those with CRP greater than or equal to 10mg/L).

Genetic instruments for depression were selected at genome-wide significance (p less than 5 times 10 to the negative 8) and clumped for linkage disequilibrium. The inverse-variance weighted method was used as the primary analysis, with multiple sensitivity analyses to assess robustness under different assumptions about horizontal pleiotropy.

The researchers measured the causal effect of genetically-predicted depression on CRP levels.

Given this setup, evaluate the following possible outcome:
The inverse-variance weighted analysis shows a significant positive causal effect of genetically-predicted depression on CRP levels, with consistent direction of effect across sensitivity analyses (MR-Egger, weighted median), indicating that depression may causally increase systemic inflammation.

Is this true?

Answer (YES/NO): NO